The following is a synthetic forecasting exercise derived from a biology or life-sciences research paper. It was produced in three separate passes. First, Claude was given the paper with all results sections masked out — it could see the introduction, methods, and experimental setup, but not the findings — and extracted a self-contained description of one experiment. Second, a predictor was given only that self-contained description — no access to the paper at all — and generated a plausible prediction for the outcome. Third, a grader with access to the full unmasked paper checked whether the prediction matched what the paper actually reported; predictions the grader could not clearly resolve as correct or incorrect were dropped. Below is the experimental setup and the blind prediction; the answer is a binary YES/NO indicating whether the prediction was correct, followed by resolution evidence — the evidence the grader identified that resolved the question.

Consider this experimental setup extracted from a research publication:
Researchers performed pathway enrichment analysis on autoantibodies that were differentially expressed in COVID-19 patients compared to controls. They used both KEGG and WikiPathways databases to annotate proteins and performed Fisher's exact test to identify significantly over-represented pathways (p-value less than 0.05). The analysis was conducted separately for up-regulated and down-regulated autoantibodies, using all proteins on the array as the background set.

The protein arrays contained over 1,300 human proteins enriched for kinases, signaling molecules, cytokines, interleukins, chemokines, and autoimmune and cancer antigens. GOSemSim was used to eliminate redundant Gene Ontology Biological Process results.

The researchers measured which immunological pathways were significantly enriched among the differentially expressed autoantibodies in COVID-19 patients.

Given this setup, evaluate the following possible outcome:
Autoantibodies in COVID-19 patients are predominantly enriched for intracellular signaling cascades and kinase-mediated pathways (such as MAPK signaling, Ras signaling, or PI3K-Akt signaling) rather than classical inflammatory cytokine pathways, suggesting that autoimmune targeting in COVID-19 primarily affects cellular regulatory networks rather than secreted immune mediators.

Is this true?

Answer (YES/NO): NO